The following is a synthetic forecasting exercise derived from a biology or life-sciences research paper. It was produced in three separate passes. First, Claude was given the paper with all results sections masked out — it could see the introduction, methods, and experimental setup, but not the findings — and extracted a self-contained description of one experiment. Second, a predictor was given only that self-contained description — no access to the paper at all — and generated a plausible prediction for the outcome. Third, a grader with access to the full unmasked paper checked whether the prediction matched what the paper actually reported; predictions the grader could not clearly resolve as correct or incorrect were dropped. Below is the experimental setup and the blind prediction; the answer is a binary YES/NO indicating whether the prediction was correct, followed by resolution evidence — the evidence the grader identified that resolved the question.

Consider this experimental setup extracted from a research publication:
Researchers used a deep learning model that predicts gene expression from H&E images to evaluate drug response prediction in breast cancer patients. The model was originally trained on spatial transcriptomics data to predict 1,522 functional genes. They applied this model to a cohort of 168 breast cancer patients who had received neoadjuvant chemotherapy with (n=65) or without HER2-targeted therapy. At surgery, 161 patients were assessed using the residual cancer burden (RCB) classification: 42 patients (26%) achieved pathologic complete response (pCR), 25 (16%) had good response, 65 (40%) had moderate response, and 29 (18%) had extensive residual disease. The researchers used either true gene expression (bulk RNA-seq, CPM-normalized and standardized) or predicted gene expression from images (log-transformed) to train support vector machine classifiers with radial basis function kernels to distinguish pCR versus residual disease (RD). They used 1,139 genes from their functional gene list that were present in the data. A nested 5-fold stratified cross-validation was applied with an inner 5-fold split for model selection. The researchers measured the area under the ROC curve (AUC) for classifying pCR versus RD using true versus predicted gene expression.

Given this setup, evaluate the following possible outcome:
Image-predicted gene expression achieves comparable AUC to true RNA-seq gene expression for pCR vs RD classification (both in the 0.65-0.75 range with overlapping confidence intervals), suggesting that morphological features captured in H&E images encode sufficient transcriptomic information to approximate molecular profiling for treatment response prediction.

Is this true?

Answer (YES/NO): NO